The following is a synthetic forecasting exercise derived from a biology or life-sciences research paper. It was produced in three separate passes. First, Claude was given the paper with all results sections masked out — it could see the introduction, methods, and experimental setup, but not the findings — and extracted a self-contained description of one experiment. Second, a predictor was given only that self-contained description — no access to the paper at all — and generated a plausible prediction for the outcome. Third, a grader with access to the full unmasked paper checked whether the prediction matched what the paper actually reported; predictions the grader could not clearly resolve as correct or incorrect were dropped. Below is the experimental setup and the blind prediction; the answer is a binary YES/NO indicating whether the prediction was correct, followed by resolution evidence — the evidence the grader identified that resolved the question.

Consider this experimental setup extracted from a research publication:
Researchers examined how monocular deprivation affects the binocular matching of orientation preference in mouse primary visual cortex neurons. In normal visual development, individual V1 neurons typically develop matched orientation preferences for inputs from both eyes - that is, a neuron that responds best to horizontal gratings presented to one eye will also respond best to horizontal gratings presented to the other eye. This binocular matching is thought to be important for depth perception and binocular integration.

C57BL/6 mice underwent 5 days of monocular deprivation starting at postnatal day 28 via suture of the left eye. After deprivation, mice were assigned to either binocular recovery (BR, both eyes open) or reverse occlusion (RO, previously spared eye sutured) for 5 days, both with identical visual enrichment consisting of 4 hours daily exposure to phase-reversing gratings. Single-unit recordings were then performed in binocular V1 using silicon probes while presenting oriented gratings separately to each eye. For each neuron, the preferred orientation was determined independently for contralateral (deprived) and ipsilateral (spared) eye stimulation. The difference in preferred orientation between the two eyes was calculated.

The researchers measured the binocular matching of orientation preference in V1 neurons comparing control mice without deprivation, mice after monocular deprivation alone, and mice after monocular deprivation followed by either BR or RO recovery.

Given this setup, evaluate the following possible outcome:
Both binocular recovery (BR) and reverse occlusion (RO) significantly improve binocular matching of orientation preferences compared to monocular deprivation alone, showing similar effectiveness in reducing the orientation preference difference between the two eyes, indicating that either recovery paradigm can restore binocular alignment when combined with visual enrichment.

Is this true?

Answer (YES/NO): NO